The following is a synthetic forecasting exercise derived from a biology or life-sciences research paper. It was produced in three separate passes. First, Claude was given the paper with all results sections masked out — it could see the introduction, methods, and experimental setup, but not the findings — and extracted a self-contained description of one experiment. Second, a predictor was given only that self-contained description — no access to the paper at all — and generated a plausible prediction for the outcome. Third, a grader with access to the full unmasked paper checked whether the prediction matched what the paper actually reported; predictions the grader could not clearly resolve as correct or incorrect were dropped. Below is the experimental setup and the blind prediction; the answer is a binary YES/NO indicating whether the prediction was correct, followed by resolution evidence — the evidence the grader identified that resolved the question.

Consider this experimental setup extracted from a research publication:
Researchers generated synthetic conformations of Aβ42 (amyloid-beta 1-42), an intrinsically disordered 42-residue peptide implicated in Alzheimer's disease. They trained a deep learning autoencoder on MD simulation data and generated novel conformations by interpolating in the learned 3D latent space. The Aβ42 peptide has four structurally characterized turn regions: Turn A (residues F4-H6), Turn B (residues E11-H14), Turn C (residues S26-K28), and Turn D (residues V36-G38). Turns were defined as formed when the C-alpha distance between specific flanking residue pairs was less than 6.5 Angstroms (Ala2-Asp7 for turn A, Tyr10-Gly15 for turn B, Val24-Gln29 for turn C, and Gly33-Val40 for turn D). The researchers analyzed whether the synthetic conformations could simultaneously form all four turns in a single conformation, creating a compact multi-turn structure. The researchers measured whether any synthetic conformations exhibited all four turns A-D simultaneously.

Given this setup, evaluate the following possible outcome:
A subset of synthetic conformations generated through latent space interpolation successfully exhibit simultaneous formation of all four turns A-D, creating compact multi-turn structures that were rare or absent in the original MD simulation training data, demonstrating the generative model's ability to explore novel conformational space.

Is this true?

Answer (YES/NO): YES